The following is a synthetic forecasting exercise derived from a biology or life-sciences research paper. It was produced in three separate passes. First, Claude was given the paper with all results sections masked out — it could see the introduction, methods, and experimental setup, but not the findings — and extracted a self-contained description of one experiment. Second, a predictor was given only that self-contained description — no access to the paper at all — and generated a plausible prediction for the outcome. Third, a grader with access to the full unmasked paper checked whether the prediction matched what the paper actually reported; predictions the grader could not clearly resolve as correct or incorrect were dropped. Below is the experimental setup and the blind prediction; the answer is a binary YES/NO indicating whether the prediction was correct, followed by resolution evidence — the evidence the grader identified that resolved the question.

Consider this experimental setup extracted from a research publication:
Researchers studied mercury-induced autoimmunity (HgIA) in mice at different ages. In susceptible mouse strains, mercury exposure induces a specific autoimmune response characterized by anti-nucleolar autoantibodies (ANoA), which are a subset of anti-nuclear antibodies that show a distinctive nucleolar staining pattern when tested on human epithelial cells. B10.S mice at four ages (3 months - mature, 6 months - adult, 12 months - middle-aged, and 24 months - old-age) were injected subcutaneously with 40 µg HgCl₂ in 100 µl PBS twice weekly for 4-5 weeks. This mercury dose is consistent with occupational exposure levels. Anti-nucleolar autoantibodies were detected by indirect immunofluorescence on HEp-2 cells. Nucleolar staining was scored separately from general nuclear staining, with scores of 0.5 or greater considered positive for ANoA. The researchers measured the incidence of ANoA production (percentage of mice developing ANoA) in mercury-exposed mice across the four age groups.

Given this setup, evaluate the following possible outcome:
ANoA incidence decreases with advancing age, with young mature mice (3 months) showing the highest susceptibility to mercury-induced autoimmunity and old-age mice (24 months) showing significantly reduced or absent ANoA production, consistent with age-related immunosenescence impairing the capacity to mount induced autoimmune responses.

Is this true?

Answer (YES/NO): YES